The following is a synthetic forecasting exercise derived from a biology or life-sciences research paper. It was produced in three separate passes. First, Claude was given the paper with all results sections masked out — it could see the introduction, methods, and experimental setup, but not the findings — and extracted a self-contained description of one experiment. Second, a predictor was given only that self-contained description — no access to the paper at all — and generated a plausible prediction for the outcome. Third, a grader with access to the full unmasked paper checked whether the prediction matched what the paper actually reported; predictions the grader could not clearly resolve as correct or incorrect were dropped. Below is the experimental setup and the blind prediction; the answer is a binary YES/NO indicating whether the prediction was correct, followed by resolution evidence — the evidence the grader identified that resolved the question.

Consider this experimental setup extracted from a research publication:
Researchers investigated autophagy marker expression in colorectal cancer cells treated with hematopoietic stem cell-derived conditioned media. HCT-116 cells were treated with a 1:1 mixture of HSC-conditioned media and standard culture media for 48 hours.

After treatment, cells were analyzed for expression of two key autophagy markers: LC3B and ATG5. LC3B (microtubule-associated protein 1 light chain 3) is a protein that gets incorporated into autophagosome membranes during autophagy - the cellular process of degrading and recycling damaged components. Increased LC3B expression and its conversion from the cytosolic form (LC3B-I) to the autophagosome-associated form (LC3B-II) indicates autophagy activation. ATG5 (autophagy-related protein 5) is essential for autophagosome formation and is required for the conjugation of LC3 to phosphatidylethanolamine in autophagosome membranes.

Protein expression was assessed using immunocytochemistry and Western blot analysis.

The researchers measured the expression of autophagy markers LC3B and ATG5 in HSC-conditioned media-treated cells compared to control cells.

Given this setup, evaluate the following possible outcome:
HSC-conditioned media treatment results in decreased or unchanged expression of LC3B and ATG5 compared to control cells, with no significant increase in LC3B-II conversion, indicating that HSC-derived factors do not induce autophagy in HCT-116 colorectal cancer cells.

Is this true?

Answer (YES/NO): NO